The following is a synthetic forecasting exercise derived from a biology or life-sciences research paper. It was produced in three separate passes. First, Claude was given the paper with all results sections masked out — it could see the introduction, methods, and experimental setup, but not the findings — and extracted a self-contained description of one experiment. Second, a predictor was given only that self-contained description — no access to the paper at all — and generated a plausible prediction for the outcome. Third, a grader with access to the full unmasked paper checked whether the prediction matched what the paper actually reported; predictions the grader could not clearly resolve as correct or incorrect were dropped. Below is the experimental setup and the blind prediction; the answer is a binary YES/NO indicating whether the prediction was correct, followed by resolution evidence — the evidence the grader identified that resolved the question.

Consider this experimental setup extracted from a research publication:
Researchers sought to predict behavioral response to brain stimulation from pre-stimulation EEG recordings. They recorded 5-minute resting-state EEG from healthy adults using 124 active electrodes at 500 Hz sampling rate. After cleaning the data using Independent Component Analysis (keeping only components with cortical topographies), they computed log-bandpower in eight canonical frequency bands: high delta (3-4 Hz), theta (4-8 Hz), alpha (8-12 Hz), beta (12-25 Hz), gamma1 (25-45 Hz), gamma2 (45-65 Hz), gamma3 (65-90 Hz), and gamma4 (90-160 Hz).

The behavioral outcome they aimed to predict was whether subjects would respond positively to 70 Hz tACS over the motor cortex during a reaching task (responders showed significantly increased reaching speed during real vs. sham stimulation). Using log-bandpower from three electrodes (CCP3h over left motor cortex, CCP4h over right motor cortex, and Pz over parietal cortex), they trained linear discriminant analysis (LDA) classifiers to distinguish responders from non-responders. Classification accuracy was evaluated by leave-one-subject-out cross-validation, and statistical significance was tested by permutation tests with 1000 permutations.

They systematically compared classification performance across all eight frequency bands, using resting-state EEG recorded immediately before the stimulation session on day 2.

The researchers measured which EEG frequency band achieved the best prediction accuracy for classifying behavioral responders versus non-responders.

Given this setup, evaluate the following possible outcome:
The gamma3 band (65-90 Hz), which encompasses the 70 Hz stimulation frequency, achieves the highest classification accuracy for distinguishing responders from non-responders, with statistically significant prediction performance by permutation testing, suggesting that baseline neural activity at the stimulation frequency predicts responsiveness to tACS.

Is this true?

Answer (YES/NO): NO